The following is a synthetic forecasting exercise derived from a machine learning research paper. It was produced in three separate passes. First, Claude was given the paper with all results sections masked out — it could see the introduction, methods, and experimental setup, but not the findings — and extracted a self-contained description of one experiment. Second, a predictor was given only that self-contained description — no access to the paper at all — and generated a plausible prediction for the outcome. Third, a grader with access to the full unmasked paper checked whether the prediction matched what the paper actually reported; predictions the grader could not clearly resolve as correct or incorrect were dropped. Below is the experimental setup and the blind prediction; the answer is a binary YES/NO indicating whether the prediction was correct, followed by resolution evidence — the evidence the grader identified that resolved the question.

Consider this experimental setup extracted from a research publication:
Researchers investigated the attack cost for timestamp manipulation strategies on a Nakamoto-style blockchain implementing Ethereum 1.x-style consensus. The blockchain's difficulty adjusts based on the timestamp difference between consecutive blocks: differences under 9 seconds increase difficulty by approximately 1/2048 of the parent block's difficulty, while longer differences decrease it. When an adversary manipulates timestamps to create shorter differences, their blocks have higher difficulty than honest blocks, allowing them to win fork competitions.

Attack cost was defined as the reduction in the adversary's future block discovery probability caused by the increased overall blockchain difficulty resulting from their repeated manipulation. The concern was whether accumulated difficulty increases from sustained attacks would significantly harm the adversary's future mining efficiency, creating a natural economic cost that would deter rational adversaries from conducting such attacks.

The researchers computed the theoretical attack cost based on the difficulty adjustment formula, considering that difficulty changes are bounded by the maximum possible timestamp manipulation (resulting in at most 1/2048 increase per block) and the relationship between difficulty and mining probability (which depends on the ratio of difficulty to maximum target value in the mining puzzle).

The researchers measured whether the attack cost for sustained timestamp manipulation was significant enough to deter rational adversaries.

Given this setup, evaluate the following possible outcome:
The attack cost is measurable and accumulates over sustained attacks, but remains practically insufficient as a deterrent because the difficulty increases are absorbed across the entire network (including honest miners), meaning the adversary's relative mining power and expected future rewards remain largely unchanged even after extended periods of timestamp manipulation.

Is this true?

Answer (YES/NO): NO